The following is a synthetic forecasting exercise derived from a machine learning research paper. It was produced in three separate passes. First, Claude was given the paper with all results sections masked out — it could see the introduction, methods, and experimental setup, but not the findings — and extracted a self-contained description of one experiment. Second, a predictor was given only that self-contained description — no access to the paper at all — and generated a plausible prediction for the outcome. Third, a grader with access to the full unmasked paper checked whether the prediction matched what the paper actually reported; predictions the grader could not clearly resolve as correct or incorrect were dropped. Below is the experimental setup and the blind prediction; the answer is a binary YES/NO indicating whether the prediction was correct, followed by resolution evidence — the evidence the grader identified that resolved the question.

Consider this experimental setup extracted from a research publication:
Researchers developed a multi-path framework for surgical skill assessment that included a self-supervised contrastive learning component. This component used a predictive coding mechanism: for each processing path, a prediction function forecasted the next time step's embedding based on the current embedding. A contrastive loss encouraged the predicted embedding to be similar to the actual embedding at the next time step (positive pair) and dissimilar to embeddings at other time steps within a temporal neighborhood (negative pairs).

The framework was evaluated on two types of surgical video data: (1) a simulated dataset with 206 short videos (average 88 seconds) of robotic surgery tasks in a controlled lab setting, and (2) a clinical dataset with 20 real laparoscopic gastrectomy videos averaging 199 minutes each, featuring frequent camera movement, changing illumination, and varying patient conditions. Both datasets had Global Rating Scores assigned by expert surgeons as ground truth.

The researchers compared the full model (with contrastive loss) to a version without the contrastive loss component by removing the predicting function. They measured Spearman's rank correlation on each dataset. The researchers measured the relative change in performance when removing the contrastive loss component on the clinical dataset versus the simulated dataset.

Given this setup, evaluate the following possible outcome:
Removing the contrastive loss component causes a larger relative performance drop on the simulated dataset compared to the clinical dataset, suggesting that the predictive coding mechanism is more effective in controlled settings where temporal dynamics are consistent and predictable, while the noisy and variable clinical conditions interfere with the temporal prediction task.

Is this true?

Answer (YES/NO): NO